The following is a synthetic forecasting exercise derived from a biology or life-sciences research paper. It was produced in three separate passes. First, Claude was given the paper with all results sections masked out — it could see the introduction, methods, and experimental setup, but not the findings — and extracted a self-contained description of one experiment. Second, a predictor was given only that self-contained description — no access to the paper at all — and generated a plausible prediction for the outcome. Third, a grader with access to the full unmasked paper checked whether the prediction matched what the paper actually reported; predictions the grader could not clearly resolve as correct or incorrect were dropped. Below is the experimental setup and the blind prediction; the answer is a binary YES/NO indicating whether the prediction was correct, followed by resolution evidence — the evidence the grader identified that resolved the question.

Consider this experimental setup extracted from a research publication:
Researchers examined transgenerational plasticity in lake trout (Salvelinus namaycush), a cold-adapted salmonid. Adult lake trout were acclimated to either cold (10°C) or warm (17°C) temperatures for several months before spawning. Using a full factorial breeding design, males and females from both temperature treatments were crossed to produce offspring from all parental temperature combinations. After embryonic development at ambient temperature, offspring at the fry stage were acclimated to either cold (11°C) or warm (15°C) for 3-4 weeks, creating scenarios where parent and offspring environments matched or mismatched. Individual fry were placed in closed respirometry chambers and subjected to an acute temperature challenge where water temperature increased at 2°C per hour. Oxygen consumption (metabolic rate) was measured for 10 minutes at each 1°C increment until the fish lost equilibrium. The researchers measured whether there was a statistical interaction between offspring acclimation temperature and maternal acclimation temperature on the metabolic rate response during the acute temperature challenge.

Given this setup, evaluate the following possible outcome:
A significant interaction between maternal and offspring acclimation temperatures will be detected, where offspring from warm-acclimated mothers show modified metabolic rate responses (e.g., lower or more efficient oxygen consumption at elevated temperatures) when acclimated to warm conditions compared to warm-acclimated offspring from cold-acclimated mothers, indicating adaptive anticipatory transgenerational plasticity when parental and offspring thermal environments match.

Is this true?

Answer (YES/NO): NO